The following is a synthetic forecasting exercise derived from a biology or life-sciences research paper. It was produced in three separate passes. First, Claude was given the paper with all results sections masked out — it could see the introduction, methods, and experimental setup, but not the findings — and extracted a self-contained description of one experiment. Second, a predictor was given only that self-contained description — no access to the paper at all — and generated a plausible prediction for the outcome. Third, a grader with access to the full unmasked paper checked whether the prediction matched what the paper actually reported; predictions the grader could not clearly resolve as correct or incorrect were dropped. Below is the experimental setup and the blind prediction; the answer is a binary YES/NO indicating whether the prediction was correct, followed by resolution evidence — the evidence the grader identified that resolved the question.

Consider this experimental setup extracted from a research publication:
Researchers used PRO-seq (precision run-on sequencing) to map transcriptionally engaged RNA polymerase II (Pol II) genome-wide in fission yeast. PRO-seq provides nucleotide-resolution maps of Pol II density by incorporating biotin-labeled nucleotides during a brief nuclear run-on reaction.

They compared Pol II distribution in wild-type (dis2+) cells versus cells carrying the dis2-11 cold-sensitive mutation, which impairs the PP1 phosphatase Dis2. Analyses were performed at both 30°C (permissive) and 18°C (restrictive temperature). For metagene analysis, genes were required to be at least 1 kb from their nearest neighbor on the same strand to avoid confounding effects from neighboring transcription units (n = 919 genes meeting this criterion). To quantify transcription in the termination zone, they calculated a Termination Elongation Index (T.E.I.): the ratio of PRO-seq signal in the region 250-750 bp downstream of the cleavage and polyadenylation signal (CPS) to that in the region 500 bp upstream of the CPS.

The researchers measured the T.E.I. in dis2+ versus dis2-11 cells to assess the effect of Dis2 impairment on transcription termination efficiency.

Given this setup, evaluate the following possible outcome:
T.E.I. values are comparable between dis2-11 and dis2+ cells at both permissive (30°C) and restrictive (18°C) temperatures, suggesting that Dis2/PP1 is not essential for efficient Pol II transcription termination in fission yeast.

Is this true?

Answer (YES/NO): NO